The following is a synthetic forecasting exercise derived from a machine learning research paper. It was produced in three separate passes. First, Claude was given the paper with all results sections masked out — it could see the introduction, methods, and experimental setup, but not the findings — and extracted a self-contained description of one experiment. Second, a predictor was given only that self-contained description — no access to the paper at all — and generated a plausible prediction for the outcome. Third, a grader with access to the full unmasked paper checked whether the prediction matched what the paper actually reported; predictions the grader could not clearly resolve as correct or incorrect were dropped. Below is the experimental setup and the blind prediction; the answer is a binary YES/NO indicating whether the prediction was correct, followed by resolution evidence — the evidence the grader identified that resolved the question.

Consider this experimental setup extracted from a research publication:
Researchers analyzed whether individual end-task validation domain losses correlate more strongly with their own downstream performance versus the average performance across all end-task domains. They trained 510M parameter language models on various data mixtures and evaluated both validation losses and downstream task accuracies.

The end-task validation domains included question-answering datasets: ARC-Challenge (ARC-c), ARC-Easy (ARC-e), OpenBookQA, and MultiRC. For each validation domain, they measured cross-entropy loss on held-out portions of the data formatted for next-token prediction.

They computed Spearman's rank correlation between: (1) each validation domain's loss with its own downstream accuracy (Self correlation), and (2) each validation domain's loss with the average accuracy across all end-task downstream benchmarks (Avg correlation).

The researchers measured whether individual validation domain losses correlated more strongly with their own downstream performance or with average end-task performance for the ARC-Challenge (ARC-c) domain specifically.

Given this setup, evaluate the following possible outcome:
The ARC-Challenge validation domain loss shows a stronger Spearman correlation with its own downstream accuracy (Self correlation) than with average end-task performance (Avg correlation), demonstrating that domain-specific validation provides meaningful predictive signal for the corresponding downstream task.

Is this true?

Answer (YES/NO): NO